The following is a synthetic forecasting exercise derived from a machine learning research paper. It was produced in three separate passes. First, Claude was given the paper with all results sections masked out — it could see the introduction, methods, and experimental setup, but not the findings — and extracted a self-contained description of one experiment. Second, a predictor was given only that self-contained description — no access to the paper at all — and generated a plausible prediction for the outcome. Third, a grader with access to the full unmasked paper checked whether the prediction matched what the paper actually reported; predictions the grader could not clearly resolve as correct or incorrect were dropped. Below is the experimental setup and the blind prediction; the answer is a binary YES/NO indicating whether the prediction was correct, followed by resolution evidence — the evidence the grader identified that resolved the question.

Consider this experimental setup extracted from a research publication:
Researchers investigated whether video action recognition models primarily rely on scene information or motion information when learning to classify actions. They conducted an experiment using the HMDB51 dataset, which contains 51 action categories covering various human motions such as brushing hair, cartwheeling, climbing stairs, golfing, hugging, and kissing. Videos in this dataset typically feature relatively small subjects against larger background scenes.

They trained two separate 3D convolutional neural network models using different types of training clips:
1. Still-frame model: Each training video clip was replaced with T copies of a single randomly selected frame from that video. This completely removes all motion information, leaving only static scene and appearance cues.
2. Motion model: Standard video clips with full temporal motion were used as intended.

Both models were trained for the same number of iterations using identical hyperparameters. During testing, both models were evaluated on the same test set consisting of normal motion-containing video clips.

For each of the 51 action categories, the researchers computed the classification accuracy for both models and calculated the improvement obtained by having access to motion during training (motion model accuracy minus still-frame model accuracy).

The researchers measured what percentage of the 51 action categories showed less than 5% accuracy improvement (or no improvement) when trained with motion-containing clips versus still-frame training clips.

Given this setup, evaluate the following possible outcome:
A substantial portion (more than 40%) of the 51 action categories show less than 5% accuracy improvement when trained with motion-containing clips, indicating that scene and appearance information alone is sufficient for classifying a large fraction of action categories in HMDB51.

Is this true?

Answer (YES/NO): NO